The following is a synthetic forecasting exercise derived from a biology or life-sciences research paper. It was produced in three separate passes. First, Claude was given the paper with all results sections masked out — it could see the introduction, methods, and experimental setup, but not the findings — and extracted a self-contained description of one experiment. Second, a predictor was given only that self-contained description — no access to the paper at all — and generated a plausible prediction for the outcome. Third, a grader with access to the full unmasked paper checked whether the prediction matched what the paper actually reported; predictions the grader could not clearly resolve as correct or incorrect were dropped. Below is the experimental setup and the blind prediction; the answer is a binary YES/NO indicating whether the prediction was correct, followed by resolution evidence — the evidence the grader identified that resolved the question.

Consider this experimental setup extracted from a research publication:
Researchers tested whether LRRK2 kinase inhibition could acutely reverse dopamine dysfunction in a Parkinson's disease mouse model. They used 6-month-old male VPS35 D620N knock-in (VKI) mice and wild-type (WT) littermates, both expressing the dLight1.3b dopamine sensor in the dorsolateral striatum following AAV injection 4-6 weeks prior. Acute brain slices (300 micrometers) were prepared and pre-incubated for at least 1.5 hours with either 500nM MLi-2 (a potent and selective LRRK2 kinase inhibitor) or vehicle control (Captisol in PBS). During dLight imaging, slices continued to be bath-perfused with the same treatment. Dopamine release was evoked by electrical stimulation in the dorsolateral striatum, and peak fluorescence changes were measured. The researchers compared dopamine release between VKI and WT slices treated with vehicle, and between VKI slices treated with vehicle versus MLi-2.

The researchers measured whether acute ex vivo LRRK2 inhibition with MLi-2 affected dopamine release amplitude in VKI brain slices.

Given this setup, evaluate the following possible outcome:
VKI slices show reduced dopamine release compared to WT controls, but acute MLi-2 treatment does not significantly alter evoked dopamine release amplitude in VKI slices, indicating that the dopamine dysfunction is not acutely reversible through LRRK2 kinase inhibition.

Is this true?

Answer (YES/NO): NO